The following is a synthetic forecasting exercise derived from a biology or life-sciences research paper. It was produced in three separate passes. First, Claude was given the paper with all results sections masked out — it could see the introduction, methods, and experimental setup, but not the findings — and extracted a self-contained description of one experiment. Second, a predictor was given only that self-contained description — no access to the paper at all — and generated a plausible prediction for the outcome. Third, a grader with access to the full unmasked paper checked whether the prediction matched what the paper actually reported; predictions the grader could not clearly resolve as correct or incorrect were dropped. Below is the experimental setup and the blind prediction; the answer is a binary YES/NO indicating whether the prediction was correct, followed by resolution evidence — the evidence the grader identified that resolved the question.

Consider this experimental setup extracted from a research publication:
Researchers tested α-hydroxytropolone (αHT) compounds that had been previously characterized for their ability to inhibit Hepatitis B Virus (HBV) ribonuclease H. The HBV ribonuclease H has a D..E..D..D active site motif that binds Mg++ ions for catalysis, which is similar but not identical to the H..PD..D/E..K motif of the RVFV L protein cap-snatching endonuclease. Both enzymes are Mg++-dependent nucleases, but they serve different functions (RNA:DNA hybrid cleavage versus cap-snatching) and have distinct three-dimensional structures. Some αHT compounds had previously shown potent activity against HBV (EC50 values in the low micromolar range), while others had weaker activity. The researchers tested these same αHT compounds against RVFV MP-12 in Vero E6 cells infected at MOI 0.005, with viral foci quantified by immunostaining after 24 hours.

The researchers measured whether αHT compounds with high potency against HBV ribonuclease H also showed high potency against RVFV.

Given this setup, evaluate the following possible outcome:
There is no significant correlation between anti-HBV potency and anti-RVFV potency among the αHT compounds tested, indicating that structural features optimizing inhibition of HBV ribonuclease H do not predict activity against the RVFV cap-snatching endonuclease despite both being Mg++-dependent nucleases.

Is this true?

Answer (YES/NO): YES